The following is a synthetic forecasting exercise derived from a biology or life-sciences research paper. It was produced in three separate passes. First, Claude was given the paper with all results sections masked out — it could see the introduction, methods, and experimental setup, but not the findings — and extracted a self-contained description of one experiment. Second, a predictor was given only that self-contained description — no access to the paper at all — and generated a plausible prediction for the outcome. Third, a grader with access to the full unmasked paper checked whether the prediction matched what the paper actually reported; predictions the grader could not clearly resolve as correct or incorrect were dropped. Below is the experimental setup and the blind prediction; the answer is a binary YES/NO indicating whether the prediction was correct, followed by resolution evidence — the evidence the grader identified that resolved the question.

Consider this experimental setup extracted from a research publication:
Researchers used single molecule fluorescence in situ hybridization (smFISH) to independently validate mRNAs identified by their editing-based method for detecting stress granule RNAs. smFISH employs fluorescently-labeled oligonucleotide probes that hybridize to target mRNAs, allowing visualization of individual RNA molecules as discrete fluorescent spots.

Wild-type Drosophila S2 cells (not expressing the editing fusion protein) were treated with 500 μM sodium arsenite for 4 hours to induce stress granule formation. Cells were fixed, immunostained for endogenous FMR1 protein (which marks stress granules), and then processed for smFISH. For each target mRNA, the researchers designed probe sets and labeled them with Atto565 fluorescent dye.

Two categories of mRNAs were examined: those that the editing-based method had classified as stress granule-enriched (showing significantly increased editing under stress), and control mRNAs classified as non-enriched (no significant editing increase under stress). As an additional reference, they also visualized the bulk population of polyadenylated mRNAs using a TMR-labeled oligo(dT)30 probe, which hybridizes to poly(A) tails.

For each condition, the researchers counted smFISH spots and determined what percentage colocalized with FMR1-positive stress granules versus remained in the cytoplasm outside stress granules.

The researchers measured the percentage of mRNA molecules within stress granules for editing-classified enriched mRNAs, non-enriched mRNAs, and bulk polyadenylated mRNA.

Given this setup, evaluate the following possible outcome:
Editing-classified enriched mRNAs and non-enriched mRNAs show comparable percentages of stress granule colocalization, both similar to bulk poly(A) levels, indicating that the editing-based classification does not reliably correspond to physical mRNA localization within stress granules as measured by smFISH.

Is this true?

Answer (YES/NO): NO